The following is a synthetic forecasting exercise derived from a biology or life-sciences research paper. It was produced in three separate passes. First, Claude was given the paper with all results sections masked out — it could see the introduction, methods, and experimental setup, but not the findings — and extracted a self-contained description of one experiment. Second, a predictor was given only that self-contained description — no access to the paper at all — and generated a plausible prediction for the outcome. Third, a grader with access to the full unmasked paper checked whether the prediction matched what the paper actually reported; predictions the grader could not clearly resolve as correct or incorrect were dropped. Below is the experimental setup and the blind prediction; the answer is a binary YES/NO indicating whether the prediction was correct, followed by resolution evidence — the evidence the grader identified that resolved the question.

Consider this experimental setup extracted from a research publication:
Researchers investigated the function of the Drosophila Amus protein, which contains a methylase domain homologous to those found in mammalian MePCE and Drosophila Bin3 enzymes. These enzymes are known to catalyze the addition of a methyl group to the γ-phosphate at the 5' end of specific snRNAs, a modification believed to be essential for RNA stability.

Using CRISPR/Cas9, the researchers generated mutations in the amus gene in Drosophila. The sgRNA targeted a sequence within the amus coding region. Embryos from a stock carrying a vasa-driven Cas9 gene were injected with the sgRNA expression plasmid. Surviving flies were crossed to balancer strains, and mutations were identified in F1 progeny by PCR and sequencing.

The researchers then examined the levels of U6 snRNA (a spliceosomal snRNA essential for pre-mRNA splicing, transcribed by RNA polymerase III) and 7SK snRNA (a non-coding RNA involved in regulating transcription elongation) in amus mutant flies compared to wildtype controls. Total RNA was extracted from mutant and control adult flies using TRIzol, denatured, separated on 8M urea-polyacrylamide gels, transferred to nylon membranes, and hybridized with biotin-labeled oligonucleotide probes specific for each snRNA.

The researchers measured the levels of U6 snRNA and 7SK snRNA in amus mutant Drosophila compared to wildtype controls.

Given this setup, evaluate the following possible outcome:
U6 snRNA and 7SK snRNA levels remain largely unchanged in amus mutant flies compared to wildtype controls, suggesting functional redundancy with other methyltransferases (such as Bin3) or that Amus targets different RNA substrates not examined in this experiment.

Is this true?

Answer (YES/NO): NO